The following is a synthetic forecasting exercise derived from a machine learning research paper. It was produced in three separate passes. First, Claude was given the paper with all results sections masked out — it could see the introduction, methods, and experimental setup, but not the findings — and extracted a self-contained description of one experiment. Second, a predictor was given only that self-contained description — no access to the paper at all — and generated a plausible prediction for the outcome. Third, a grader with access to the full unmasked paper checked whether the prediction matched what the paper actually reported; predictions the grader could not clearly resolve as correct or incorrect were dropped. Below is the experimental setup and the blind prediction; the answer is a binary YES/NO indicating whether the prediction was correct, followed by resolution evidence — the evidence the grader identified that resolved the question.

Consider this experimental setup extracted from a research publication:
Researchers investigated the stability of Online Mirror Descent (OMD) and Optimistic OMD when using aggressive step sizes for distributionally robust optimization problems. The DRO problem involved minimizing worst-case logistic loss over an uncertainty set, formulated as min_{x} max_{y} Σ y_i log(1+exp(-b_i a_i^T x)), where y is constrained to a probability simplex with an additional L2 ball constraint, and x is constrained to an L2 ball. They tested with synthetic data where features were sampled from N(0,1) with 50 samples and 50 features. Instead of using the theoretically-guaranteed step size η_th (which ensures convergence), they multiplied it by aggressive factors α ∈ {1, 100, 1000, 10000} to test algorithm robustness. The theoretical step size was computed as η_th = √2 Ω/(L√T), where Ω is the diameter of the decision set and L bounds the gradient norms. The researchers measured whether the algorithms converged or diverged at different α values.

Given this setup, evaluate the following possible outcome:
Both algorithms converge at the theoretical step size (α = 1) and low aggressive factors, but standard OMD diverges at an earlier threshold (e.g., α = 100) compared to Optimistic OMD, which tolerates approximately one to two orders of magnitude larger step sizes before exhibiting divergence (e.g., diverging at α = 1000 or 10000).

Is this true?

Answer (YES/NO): NO